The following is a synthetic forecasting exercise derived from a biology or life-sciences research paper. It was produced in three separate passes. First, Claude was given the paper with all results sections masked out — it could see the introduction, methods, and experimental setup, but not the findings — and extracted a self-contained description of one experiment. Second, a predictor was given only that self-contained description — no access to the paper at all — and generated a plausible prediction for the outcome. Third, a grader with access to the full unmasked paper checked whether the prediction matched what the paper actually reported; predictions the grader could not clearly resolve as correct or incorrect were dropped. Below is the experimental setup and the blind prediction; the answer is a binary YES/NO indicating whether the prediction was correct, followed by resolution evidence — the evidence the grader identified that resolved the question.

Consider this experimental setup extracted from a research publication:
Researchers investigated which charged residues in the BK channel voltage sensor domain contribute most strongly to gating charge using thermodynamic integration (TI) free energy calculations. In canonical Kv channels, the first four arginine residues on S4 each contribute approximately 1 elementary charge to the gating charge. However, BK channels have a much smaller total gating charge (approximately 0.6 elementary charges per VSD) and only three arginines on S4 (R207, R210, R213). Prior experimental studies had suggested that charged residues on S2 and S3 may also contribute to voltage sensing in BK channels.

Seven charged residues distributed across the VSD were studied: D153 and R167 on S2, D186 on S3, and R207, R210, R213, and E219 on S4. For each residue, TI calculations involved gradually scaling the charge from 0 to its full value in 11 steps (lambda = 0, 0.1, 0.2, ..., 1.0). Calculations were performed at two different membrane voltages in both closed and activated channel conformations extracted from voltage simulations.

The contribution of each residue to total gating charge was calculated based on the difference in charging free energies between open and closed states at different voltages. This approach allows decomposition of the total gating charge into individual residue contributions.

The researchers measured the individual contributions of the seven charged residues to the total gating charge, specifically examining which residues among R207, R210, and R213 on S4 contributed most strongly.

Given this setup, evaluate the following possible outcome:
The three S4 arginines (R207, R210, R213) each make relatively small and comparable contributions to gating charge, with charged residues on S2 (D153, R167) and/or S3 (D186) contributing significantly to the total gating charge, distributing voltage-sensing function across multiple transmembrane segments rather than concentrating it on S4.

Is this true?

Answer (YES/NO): NO